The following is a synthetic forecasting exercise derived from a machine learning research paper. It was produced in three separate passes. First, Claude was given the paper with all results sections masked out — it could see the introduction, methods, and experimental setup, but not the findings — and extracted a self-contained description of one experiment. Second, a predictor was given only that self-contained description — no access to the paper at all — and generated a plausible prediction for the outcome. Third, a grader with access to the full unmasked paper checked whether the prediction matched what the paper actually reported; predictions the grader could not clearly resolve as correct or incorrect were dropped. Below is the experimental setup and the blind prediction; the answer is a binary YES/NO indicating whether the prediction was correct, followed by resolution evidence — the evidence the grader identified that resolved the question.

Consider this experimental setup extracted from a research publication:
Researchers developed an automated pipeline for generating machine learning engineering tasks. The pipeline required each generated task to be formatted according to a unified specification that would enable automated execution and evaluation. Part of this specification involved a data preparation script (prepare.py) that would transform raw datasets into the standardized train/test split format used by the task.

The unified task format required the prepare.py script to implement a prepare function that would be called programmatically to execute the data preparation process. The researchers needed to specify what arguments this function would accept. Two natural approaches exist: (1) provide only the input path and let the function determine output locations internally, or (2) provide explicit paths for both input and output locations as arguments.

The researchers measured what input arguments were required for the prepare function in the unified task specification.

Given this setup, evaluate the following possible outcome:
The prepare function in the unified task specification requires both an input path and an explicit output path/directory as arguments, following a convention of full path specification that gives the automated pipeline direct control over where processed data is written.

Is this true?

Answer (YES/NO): YES